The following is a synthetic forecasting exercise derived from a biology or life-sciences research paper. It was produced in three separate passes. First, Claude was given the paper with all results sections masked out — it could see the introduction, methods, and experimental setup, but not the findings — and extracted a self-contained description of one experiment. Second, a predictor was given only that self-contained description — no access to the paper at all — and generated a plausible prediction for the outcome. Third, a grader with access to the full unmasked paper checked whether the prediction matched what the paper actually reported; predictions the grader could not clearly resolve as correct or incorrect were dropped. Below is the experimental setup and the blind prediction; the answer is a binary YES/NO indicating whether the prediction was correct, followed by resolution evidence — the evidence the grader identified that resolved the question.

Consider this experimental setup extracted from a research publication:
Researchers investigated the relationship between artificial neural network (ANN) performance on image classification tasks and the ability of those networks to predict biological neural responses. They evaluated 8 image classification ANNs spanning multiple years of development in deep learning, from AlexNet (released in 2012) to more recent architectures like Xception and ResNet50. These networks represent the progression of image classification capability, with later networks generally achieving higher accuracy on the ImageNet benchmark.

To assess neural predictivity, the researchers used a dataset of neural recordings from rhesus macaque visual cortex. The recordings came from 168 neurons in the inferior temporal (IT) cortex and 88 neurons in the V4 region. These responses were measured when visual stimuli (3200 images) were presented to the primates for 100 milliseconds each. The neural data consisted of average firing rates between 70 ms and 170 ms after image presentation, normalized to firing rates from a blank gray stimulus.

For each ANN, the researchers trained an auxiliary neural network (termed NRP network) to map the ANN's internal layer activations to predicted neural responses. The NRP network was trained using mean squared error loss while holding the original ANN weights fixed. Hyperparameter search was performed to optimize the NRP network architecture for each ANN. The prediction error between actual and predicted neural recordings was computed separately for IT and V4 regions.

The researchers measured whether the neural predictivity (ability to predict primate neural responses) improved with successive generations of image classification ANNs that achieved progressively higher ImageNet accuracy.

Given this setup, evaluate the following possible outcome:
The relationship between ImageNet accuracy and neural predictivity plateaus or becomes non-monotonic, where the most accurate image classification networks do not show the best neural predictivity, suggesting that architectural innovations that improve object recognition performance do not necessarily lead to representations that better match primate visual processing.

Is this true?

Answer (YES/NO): YES